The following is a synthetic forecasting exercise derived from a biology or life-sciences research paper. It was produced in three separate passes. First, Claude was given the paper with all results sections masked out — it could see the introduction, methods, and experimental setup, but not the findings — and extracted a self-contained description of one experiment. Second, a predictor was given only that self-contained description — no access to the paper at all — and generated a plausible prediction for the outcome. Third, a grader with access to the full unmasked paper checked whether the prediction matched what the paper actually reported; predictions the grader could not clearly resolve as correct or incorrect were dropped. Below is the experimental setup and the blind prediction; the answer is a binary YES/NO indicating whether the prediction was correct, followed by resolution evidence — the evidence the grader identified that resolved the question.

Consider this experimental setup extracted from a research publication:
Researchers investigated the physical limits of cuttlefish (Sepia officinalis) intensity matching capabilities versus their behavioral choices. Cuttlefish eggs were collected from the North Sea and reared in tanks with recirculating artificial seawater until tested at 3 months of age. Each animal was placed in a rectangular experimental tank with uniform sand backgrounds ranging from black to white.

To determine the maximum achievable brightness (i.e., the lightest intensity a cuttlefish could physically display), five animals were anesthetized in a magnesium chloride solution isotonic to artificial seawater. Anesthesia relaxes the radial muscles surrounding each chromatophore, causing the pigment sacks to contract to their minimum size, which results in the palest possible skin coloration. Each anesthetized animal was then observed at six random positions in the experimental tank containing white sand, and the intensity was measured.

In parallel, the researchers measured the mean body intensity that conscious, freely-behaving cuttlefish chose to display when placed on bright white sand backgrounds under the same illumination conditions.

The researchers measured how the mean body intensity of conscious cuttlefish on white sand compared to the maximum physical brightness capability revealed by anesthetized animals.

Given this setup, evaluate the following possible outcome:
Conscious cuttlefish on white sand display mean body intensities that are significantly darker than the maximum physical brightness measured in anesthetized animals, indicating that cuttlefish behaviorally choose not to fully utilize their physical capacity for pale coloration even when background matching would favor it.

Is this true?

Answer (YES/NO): YES